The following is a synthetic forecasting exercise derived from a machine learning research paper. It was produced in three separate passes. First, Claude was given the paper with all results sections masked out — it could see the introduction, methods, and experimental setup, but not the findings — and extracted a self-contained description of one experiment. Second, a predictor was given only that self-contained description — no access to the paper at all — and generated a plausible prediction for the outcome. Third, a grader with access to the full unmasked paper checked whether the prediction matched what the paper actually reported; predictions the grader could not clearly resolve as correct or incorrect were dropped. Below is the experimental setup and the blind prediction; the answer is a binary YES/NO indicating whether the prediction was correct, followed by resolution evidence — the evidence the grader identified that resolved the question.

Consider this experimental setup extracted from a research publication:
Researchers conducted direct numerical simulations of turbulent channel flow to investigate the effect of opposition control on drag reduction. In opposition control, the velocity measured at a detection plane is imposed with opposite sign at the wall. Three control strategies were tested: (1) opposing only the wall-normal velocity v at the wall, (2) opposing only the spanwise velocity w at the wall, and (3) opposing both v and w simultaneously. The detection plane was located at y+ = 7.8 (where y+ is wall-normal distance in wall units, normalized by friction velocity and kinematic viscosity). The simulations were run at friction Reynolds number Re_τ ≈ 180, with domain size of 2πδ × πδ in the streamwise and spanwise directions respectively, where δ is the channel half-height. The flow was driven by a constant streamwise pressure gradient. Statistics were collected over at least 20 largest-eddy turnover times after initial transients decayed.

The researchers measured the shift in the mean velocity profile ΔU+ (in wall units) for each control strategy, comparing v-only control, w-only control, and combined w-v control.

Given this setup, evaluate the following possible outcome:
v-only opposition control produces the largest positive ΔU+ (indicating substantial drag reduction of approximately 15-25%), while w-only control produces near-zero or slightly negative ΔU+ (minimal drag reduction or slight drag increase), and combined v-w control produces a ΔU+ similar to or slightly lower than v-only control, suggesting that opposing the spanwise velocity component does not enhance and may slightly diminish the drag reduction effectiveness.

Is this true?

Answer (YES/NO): NO